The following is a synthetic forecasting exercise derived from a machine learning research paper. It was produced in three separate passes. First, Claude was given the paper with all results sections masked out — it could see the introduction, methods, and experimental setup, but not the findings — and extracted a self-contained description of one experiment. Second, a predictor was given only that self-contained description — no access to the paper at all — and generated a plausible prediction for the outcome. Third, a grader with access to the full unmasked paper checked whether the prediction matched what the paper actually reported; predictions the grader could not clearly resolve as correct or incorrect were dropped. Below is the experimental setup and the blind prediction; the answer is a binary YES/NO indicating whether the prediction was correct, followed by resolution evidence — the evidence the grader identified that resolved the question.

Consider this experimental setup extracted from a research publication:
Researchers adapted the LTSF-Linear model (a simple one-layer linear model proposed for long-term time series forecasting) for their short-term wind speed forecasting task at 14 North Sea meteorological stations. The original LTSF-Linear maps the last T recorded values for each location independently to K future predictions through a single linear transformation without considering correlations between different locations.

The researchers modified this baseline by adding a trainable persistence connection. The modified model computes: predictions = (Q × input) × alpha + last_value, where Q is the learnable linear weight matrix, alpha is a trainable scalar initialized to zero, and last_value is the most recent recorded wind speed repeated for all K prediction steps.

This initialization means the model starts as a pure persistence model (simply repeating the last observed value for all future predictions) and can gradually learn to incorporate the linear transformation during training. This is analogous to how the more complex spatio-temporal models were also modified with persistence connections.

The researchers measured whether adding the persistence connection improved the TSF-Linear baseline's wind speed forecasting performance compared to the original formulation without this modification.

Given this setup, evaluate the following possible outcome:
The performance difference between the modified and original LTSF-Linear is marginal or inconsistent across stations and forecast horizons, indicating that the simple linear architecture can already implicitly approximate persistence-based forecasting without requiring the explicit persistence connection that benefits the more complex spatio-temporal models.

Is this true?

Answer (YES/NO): NO